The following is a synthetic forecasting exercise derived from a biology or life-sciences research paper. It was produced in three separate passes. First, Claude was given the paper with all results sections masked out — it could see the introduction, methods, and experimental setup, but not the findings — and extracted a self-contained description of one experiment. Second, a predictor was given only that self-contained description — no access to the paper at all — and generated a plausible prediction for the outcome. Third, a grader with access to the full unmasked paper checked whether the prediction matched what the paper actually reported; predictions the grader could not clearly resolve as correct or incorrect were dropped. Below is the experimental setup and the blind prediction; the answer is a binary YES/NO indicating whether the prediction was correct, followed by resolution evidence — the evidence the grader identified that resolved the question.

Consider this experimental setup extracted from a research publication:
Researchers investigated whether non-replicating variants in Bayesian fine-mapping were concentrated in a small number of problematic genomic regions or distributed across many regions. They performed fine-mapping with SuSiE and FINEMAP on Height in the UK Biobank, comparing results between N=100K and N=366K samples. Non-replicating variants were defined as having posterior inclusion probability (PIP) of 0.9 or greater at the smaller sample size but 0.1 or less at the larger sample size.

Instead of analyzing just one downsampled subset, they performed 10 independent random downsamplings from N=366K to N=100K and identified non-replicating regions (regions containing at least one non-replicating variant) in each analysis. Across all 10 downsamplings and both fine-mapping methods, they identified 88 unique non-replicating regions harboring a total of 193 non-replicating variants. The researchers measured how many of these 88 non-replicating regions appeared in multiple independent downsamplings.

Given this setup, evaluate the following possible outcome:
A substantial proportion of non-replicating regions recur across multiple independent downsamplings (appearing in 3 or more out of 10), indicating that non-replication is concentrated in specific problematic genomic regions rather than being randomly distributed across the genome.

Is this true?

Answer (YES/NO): NO